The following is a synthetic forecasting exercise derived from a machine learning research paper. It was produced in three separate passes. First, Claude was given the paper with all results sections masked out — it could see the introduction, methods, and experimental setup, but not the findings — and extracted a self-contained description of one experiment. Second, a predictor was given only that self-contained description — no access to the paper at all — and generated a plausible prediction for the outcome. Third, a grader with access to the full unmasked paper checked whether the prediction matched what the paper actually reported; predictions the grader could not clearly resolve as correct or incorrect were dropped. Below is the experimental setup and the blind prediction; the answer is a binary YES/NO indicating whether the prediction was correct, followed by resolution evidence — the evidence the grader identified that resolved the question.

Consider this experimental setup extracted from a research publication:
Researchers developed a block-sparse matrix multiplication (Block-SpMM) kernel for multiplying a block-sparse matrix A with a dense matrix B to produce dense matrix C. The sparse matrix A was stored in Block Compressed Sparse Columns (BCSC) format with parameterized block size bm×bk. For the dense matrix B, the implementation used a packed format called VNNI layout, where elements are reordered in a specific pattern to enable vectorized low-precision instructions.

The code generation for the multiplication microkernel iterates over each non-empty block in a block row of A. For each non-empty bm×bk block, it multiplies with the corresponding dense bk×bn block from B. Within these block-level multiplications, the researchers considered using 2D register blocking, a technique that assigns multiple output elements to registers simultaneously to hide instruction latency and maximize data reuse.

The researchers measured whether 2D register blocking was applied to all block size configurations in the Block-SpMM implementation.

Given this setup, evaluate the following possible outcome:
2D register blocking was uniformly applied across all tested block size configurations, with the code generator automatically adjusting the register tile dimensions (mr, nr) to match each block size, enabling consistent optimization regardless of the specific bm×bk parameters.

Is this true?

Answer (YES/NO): NO